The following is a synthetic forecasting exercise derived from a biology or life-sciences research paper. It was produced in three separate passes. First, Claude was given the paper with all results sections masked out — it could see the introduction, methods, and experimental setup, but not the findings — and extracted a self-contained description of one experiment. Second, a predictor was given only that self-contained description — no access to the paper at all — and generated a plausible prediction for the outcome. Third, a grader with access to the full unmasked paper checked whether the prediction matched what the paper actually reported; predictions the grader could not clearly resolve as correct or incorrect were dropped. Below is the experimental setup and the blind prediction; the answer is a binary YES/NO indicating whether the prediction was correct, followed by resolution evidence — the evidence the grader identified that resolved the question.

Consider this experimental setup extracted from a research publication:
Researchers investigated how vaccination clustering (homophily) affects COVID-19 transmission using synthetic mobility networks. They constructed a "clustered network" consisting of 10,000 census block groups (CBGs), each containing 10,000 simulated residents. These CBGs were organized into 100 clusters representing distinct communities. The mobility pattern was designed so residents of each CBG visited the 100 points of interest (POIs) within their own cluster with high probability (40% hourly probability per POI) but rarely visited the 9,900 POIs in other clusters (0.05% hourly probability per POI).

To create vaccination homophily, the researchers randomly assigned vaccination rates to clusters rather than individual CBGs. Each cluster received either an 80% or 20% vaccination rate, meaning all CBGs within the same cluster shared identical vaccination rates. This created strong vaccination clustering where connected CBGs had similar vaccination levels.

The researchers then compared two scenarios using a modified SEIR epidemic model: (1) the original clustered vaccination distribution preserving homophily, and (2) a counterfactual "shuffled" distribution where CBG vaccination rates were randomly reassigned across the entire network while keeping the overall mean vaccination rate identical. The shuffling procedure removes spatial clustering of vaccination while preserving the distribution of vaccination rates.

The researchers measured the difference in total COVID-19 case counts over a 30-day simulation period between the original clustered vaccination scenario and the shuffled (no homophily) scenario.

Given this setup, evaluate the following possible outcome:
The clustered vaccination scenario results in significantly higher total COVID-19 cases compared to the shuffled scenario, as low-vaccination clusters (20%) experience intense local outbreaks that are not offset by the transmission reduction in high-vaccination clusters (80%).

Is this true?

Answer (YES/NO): YES